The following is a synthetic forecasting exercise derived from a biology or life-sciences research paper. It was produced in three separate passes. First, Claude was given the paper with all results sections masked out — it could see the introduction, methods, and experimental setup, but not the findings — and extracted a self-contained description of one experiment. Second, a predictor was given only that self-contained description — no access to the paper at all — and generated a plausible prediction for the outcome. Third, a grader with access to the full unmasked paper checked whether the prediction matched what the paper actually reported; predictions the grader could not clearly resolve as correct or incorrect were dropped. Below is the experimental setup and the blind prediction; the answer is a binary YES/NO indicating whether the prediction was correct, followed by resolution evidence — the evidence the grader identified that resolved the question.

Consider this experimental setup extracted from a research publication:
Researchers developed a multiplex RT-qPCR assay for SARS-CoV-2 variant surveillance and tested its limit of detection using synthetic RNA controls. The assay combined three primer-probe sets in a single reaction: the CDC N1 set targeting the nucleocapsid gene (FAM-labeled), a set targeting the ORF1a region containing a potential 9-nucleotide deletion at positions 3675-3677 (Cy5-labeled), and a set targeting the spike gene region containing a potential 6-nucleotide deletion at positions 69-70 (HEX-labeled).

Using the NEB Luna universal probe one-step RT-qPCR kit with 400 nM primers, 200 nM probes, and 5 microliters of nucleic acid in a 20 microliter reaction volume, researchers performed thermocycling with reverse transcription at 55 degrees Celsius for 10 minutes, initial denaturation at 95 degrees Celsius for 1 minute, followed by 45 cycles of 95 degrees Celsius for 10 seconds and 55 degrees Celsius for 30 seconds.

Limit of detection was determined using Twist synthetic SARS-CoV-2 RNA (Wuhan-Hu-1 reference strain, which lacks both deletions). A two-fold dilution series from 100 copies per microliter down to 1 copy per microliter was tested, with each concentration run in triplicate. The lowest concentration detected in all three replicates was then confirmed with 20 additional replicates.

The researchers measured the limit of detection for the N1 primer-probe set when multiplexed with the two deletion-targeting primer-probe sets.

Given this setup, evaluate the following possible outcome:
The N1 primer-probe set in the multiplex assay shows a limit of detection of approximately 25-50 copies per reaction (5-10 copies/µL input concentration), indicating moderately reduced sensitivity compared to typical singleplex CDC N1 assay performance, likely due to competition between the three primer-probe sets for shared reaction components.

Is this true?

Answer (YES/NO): NO